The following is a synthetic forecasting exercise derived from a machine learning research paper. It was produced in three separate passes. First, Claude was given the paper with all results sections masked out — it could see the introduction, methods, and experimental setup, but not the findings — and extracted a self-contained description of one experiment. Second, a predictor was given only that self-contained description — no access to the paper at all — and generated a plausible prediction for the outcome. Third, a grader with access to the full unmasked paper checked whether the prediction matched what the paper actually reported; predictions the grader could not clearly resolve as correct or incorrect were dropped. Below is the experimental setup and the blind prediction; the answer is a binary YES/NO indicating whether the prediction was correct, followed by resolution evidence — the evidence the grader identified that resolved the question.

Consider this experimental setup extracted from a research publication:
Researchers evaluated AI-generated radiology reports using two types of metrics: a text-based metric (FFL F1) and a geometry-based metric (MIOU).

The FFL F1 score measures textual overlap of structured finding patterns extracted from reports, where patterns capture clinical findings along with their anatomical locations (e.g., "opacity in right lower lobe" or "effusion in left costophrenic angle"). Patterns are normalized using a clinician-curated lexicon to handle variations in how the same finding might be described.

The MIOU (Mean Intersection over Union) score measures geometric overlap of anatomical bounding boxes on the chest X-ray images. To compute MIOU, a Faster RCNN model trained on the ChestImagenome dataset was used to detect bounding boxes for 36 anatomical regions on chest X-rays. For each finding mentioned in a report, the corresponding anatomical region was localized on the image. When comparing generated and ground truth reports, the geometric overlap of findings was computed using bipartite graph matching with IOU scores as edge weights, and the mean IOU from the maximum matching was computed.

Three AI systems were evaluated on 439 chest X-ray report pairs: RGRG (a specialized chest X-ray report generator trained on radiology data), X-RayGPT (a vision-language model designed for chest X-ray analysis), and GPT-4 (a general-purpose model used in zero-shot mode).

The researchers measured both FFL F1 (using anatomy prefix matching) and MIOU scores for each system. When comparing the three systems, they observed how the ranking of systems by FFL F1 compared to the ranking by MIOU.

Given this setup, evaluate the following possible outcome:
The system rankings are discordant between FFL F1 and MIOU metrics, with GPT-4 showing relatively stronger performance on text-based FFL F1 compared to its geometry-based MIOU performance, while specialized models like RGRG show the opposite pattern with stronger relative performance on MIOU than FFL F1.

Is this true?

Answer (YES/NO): NO